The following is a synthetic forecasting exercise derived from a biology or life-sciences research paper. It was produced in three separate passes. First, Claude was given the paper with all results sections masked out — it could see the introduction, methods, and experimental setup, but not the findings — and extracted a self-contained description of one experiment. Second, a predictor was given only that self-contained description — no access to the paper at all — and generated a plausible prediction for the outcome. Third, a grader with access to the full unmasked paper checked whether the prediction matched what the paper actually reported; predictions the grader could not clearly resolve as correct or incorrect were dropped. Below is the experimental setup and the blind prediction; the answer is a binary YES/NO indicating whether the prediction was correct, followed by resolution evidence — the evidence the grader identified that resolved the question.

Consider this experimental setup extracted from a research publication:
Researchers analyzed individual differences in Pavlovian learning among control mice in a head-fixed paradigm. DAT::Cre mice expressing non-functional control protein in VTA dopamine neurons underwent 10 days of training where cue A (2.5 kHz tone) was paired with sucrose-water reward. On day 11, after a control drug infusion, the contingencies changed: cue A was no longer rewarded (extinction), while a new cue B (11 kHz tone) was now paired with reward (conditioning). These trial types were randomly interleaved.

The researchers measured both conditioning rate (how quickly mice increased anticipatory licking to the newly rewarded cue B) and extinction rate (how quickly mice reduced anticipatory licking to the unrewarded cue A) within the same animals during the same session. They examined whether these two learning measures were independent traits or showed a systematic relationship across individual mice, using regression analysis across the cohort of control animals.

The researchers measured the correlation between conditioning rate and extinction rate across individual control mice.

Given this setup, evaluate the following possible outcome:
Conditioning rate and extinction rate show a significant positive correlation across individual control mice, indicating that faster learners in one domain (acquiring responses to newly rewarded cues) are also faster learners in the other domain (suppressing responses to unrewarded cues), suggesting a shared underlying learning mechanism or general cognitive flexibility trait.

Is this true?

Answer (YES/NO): NO